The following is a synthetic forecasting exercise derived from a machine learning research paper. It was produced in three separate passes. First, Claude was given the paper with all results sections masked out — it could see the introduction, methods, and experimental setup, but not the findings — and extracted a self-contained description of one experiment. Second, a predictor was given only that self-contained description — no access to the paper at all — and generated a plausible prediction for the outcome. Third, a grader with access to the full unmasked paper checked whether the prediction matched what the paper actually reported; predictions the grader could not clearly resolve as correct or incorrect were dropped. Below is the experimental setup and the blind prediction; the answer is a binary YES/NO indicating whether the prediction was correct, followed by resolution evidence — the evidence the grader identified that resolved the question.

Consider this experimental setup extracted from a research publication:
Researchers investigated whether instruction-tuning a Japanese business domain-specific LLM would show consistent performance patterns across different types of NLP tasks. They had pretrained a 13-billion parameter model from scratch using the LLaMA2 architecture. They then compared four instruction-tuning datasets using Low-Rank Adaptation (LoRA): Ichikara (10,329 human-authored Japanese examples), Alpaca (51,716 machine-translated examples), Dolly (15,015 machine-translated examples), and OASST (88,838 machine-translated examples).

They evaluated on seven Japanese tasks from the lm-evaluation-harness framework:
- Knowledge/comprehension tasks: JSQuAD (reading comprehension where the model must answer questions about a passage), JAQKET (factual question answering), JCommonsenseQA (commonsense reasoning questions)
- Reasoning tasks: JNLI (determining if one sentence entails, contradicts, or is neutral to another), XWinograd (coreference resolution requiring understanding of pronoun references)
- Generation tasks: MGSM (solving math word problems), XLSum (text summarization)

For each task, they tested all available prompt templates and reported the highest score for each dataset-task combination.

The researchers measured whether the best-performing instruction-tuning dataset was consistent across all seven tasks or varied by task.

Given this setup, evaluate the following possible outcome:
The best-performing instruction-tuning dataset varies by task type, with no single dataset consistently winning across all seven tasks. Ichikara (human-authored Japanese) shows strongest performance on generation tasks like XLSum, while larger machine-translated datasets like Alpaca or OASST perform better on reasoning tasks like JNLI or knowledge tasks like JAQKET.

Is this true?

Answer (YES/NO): NO